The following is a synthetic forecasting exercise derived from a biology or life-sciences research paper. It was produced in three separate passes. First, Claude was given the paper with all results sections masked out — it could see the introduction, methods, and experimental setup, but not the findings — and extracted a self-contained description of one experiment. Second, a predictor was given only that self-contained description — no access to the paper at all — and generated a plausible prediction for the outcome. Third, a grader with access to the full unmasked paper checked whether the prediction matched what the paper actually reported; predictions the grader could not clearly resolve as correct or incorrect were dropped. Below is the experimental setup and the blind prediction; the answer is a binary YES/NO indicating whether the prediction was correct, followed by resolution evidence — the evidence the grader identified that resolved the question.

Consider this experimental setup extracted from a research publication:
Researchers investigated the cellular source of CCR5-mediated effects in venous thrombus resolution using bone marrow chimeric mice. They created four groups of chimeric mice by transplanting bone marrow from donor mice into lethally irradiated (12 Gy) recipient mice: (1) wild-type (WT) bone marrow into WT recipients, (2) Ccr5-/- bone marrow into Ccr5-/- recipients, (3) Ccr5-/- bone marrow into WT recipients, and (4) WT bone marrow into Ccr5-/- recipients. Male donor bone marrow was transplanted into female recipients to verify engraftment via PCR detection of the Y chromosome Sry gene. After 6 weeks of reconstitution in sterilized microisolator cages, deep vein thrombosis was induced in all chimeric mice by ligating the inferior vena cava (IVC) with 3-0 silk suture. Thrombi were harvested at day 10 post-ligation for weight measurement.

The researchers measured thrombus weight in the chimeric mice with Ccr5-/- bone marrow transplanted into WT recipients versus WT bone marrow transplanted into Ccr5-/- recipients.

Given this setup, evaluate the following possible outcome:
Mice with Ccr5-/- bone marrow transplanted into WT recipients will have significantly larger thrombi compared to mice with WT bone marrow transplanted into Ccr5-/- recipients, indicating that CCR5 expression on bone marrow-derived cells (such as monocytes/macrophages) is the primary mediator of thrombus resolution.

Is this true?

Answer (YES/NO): YES